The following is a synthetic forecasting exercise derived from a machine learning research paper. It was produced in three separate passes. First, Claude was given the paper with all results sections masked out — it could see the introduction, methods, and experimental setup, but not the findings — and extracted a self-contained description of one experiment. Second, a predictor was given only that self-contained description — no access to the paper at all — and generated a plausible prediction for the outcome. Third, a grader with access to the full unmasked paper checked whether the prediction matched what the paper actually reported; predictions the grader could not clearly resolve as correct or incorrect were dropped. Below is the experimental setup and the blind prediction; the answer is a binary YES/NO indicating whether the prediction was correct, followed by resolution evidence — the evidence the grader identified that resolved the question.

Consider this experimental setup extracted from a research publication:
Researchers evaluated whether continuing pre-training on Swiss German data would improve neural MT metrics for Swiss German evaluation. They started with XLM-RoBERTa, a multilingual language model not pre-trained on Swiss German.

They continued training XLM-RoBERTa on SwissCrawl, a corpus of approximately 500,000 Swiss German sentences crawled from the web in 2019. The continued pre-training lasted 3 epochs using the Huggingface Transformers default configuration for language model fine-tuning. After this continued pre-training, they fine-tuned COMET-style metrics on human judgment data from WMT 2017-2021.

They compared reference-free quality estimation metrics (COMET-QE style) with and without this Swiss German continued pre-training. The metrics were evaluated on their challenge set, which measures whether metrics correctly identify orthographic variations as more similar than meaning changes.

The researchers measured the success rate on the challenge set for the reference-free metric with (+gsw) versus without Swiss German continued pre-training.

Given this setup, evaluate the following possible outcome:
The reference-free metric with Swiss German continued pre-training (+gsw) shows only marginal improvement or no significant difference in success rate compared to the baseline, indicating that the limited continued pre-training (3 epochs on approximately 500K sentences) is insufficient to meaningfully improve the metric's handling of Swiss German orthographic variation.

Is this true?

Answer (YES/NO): NO